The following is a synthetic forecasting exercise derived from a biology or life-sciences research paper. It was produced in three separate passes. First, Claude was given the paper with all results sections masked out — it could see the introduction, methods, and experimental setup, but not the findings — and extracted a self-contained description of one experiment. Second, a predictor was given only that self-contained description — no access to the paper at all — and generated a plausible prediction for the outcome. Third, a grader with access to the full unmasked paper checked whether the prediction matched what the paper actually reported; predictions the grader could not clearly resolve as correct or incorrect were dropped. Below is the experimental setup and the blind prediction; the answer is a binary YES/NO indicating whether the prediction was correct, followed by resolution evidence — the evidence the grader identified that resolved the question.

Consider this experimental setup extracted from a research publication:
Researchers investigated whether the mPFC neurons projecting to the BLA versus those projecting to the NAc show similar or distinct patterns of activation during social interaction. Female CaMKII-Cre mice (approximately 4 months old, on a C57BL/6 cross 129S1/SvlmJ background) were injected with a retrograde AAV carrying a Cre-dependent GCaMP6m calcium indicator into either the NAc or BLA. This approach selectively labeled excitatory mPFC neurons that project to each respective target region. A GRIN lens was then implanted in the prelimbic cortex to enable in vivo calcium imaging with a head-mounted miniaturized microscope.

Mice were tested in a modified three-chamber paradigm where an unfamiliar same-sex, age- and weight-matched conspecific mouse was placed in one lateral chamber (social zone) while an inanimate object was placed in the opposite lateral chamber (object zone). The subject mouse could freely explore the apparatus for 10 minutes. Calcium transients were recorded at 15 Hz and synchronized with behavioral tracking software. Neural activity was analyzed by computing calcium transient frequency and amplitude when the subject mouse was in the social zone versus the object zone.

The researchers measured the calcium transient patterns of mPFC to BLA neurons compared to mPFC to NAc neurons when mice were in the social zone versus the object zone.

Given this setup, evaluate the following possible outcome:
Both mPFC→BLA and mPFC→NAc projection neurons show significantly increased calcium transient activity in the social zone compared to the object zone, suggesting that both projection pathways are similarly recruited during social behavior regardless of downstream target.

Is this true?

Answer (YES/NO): NO